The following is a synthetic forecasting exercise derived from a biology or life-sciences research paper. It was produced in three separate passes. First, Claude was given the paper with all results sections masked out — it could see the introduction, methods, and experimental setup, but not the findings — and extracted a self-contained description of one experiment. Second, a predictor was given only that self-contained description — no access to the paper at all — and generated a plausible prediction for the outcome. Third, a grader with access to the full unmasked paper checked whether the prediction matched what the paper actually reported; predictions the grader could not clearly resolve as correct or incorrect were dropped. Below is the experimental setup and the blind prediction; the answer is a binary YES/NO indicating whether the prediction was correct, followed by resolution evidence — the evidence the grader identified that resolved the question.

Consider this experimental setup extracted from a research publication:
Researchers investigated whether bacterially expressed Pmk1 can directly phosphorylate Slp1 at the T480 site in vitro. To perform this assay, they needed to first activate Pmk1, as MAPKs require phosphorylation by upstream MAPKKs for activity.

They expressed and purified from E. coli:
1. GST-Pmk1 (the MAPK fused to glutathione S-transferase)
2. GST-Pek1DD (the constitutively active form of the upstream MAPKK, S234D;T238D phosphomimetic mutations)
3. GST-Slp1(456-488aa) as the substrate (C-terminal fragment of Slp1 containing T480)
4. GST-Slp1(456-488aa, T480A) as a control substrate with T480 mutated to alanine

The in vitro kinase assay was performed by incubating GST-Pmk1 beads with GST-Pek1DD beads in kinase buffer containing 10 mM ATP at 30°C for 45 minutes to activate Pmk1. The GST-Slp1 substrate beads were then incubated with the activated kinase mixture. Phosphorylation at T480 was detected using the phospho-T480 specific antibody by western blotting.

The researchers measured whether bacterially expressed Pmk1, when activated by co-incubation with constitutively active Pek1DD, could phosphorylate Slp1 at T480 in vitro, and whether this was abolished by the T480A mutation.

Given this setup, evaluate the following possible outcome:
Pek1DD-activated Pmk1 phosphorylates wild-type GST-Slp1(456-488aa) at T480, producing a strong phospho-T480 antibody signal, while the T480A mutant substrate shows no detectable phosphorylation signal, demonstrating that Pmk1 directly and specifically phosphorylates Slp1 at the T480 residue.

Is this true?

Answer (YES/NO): YES